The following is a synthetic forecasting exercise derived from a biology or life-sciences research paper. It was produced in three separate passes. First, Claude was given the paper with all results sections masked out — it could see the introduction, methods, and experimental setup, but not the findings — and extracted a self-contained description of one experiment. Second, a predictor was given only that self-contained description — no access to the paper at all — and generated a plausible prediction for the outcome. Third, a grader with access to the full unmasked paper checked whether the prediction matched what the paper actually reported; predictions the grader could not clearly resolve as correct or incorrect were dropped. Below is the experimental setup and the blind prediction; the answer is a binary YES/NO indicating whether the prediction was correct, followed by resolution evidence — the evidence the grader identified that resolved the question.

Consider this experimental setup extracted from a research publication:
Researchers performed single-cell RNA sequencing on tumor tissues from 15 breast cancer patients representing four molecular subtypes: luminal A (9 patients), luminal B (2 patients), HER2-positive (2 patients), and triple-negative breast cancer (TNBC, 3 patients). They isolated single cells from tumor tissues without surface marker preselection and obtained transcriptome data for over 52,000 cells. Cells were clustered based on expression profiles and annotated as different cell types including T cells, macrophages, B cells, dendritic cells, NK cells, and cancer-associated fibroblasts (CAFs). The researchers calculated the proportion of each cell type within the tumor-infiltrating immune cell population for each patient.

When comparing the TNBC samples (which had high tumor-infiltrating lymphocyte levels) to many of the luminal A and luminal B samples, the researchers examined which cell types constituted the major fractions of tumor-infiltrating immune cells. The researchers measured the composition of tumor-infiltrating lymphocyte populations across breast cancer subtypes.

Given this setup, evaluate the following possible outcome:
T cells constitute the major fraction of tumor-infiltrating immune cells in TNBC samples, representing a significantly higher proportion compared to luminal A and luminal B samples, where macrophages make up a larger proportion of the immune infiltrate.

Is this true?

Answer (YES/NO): NO